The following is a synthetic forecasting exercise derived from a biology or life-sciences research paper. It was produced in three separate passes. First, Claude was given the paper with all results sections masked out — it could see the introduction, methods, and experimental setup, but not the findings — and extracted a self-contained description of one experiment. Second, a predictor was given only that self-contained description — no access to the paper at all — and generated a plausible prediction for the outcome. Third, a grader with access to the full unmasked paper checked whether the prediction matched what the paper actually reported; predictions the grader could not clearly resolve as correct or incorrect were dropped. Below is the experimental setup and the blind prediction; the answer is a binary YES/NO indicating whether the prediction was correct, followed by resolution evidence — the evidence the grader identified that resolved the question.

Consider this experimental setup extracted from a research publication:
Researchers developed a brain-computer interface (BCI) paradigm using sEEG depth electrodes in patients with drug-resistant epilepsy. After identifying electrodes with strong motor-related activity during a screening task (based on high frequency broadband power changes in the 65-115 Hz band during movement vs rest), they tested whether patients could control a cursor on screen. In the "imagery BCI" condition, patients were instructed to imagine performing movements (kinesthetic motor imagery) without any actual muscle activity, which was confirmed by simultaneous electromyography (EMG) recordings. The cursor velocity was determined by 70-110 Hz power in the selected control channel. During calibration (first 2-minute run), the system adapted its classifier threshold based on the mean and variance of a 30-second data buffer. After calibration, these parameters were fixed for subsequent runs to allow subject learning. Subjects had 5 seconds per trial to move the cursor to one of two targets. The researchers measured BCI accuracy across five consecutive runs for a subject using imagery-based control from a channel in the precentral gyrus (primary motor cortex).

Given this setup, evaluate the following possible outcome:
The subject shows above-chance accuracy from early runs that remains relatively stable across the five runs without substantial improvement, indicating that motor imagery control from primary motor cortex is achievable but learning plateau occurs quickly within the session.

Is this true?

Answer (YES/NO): NO